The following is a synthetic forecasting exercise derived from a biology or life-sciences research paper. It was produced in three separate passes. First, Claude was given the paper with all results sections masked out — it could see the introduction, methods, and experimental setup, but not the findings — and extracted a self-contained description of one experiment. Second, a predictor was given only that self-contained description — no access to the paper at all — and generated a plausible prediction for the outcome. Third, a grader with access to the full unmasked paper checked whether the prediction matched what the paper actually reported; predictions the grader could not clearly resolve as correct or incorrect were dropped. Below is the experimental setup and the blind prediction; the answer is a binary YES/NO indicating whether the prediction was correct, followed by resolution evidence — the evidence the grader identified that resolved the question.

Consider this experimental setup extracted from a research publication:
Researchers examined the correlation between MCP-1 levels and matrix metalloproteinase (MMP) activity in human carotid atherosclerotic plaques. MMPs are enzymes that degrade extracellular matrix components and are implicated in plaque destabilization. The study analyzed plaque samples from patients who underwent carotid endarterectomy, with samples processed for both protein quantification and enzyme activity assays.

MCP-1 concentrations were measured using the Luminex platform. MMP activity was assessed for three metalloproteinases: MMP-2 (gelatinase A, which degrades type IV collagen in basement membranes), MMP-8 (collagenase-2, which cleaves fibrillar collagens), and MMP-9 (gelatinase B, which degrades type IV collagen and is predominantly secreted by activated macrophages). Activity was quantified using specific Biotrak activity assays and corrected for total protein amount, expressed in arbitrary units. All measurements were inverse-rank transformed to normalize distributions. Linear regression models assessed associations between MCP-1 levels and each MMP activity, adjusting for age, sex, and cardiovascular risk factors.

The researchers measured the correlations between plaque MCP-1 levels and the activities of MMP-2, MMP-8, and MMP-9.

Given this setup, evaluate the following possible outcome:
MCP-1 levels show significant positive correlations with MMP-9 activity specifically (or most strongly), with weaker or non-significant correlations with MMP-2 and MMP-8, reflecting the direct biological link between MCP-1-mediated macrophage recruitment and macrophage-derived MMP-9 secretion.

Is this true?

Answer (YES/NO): NO